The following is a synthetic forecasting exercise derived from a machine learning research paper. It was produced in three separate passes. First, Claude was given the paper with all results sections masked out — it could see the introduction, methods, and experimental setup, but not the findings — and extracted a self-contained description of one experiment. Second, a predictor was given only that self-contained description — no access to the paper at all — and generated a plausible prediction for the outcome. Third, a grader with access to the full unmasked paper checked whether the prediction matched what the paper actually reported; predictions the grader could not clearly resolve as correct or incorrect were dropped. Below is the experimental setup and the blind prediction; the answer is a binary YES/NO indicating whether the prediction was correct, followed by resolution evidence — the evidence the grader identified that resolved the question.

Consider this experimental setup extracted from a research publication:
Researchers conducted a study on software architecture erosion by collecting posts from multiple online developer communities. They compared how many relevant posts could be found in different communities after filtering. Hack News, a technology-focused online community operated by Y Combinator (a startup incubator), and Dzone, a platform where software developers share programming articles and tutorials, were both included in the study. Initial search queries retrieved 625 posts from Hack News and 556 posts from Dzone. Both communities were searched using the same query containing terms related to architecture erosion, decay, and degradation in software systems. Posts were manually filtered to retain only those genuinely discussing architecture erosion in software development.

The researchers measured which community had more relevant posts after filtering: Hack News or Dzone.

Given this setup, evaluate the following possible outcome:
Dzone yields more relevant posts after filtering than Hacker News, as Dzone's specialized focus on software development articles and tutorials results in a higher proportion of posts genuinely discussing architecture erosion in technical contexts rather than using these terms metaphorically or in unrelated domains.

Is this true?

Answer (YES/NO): YES